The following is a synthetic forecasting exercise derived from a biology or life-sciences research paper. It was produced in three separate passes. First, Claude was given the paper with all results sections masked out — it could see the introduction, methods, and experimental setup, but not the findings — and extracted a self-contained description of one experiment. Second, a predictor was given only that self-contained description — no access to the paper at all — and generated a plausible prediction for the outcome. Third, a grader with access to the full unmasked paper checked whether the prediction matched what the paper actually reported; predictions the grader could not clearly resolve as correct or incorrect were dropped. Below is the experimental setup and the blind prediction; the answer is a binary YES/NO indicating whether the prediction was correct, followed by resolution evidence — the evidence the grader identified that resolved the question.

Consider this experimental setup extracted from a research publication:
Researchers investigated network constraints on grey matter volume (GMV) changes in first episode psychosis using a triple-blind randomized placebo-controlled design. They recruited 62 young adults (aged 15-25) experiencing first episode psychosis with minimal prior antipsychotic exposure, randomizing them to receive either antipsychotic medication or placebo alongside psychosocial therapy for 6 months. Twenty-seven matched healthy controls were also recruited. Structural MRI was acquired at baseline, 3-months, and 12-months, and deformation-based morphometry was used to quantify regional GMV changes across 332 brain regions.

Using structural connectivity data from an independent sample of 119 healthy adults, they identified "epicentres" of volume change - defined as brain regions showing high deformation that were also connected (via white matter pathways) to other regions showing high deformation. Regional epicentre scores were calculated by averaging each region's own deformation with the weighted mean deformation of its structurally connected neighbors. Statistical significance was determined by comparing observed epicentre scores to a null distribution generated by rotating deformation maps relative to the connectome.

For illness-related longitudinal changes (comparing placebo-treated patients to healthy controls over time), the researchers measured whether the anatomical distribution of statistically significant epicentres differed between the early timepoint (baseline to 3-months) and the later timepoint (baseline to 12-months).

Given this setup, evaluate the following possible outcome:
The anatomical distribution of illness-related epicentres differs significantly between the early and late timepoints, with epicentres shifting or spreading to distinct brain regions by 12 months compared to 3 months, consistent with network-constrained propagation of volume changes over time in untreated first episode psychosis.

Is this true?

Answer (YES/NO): YES